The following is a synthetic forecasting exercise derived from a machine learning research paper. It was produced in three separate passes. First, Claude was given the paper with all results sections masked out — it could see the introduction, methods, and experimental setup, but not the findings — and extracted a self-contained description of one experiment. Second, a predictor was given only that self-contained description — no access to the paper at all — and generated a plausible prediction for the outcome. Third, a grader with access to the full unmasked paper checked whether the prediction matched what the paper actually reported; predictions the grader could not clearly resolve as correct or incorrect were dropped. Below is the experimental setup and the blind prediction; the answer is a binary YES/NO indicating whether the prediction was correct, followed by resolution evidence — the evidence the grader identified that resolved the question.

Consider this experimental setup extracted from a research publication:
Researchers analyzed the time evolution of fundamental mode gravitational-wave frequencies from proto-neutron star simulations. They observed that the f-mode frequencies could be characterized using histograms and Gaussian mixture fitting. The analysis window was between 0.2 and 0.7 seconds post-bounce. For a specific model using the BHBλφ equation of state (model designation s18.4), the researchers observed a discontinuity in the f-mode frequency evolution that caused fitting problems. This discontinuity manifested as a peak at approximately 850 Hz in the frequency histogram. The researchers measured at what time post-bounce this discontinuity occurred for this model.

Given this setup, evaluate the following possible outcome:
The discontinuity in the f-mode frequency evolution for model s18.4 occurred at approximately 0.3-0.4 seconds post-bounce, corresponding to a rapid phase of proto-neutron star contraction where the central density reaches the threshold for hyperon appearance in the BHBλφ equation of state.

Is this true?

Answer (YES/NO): NO